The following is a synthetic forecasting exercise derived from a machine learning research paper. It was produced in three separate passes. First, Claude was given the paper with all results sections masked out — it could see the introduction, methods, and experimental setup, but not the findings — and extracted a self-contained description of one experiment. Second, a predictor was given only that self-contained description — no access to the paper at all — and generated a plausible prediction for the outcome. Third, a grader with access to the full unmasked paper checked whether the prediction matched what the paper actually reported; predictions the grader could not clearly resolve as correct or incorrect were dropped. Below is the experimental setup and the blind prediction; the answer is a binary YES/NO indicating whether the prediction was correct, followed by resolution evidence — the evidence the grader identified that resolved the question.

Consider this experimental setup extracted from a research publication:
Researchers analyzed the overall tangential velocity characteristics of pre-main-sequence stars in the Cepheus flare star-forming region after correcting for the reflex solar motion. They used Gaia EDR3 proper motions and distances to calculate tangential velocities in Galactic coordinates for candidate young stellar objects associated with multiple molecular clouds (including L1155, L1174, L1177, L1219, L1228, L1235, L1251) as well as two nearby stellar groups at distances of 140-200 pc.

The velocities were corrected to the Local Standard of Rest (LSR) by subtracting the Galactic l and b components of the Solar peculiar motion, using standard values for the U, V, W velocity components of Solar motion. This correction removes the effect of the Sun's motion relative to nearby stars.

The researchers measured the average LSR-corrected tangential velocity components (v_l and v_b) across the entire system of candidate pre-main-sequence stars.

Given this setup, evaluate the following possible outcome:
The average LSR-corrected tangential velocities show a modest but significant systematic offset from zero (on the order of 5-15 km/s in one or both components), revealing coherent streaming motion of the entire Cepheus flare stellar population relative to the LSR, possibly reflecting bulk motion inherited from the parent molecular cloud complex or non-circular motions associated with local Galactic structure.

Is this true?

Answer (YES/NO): YES